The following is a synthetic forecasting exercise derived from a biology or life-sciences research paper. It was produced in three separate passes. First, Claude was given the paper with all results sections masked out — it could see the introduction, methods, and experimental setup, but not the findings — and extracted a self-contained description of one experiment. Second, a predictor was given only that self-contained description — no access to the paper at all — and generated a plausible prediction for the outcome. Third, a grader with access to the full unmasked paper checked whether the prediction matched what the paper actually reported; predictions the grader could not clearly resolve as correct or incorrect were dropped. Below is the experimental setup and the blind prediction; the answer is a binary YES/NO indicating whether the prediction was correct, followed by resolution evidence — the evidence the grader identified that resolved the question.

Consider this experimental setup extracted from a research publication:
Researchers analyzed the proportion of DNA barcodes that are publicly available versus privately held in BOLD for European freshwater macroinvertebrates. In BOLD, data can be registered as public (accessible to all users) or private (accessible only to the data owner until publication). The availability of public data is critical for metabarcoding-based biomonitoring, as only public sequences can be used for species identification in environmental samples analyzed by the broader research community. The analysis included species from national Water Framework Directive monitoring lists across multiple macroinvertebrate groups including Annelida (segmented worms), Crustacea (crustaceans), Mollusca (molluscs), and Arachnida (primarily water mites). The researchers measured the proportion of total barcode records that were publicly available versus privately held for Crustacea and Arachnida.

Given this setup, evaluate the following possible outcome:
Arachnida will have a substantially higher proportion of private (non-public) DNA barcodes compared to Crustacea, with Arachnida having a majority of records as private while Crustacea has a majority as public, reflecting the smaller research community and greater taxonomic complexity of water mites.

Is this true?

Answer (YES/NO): YES